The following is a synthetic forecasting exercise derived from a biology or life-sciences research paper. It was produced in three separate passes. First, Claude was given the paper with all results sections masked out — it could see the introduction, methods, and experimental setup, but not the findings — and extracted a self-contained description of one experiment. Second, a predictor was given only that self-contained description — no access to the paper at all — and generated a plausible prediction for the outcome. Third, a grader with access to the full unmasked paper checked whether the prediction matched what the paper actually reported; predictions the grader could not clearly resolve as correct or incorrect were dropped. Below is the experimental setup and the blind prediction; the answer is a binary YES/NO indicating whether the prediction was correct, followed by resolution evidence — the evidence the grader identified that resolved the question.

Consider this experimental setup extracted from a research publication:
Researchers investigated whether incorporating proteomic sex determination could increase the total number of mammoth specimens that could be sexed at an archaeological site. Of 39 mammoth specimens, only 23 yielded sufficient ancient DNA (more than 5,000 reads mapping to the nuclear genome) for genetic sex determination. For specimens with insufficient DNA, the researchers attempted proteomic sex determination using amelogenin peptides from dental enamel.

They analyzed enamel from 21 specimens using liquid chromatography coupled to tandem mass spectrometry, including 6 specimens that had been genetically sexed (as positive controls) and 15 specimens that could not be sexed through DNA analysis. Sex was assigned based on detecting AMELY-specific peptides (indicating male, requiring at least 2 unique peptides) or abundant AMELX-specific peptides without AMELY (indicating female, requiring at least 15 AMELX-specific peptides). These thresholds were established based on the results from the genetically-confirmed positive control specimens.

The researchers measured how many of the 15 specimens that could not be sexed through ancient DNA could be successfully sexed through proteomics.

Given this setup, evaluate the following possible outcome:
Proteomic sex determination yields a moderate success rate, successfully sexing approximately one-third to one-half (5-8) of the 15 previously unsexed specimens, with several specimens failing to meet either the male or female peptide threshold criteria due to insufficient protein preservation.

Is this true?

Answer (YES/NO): YES